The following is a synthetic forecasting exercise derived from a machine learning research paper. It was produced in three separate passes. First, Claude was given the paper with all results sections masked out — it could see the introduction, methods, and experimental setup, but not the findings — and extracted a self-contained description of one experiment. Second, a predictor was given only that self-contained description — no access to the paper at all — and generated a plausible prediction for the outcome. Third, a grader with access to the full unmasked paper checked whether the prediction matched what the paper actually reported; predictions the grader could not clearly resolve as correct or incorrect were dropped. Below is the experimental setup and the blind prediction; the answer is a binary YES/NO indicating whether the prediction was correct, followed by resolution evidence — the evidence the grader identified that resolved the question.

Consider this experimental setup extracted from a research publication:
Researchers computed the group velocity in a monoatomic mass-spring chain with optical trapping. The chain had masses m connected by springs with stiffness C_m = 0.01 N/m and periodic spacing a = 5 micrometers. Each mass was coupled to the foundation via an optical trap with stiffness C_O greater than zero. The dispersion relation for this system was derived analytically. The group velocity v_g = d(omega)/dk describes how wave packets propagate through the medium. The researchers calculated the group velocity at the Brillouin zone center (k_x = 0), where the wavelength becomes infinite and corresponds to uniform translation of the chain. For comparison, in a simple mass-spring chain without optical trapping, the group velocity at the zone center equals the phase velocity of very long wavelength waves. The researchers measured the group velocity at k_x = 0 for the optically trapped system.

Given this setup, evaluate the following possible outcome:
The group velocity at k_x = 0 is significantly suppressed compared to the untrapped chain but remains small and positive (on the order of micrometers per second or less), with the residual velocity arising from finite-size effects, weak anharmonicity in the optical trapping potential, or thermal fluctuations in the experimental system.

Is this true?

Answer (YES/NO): NO